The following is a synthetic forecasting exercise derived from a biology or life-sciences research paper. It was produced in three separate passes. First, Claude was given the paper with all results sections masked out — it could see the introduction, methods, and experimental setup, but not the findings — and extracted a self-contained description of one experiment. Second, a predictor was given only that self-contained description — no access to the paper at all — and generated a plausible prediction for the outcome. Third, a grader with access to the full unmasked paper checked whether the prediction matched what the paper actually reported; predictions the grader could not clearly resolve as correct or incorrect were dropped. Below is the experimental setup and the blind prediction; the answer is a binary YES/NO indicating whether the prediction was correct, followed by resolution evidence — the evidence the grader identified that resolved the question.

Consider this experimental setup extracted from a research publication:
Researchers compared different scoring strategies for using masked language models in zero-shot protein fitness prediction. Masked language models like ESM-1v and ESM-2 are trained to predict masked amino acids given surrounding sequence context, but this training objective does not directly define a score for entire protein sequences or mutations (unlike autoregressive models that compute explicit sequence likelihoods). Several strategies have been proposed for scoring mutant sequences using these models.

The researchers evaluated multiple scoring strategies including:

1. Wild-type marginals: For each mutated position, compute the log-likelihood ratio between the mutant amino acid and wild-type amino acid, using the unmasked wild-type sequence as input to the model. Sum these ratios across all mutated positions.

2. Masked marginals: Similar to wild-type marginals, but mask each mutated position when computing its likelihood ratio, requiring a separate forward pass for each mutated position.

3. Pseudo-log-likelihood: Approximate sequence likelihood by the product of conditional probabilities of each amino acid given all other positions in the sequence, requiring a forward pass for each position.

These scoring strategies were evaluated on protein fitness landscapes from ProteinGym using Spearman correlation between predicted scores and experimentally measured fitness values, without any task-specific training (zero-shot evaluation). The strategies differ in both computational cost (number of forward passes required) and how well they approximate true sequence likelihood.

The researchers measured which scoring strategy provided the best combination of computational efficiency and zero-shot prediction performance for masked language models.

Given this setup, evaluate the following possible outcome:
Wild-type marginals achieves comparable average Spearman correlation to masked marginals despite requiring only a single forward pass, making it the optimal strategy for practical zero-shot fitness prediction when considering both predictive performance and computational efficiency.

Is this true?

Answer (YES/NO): YES